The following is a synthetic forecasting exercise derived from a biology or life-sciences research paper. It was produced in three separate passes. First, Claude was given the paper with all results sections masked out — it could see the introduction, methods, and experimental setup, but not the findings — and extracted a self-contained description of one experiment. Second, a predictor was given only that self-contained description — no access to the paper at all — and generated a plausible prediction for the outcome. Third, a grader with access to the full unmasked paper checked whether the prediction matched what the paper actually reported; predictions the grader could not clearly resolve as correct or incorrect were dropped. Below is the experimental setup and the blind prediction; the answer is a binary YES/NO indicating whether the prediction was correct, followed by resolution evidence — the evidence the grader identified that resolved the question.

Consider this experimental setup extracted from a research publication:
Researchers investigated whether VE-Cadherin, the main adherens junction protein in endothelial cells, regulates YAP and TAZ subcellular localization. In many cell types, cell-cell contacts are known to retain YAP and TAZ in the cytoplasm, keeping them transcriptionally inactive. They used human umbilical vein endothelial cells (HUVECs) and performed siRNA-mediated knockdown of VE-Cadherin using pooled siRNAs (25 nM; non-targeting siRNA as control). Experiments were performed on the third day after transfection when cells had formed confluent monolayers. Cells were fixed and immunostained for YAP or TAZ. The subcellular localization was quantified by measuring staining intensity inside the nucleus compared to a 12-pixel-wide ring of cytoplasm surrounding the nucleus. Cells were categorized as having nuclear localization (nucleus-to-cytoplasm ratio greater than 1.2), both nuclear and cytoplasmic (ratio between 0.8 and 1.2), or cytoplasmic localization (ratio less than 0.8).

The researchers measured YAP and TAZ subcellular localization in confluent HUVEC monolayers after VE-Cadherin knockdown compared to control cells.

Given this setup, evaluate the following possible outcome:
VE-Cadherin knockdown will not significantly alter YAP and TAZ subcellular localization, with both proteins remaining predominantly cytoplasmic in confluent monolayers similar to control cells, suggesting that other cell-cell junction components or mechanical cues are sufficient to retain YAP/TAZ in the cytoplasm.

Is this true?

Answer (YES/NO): NO